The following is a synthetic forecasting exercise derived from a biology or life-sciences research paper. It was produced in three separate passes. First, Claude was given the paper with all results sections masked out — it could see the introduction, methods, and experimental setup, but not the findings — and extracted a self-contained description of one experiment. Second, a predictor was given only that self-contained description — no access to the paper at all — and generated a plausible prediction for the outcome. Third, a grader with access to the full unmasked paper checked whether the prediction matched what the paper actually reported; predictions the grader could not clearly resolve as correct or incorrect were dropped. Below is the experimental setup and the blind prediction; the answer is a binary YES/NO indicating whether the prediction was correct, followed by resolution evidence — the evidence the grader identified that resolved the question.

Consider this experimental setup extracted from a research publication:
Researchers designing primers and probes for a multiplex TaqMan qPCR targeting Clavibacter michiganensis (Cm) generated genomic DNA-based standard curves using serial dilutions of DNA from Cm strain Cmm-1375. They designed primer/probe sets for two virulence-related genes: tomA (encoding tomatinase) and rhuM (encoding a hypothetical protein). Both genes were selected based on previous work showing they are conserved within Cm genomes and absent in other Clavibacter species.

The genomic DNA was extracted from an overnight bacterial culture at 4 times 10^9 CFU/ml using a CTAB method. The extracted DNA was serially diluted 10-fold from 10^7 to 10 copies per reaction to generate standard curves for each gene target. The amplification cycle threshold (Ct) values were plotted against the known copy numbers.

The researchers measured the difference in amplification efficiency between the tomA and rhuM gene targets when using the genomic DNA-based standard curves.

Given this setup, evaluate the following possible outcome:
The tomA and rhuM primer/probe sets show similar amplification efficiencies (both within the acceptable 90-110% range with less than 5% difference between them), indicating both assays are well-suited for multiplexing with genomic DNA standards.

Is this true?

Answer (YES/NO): NO